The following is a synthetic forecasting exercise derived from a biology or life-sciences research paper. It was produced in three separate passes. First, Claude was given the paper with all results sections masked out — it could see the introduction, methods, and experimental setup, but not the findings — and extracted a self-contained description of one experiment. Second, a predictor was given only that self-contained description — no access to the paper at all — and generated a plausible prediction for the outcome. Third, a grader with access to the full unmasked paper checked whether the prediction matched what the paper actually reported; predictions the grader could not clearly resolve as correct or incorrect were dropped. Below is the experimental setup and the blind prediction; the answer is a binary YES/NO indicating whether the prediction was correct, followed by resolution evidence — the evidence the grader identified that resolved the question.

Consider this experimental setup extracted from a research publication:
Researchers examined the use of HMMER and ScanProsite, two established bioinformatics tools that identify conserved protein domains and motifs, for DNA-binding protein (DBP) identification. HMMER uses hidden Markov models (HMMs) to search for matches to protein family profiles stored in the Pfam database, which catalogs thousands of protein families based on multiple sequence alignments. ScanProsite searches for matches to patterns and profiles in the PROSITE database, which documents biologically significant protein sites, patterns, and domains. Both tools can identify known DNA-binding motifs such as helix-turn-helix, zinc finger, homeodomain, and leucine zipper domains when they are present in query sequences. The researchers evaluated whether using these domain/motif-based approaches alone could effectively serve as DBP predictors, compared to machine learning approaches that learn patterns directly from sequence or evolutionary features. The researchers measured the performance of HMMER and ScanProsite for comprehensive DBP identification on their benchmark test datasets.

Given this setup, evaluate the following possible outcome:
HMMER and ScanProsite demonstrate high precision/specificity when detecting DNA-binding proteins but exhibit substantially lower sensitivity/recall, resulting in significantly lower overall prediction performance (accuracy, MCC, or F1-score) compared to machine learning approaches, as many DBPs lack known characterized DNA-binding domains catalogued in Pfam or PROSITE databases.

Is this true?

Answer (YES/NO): NO